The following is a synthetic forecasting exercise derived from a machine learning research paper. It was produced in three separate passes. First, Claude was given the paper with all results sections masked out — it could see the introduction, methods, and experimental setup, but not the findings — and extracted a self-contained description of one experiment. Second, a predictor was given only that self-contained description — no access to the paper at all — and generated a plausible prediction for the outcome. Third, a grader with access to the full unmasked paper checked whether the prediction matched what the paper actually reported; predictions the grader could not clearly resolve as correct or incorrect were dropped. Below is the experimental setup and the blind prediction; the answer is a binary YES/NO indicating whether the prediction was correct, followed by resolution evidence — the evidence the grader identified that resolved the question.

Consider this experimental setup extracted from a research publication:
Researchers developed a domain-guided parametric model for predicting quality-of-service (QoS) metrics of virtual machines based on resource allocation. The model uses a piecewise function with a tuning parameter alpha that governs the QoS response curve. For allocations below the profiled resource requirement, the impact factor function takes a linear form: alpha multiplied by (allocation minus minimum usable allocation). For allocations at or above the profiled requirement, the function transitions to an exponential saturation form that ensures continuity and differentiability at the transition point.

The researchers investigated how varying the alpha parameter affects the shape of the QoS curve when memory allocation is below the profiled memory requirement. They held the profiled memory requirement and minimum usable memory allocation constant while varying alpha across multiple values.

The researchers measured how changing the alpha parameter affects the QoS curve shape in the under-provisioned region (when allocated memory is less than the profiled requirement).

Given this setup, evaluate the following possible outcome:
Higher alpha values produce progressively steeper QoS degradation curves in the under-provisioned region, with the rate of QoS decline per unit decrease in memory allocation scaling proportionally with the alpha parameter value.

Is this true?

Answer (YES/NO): YES